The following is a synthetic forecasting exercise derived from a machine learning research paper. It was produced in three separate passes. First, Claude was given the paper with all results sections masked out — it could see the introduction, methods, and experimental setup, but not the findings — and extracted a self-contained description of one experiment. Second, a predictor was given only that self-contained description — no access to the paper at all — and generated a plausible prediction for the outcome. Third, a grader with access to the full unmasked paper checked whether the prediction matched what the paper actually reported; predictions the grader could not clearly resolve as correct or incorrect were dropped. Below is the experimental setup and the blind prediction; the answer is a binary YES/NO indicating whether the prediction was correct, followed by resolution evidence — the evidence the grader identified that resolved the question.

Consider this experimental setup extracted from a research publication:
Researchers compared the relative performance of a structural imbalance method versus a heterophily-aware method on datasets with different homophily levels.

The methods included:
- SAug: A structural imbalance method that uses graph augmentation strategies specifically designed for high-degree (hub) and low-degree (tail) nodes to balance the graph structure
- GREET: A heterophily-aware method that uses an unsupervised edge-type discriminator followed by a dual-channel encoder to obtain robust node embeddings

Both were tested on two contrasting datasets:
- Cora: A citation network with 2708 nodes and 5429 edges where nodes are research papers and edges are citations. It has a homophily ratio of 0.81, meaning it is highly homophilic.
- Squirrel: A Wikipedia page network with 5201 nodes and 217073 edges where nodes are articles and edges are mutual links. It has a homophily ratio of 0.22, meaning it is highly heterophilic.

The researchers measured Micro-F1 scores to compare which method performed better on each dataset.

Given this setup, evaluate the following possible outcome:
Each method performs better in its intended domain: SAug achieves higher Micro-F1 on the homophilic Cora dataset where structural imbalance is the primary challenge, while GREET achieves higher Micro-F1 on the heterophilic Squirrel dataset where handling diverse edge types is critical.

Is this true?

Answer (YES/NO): YES